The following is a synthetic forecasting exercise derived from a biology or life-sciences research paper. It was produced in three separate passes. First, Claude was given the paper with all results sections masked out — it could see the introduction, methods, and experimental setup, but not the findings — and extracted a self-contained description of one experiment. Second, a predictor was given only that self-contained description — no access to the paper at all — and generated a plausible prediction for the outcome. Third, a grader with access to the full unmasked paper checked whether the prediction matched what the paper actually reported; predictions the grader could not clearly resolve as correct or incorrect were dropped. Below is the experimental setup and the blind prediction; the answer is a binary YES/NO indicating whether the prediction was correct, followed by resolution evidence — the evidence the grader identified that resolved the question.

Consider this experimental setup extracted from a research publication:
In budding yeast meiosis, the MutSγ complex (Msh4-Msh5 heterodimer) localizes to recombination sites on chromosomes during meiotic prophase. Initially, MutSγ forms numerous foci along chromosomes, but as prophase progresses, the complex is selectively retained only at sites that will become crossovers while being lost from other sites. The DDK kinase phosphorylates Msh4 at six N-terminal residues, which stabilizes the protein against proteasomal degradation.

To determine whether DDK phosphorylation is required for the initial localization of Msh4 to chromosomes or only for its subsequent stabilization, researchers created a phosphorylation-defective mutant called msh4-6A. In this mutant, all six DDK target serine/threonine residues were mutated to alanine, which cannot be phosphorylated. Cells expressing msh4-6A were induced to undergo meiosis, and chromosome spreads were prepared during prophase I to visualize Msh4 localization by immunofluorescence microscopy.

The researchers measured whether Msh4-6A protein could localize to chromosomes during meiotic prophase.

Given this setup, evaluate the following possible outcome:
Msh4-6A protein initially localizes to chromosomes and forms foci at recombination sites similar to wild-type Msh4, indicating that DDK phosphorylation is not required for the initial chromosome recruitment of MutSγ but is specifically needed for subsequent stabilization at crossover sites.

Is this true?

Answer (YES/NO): NO